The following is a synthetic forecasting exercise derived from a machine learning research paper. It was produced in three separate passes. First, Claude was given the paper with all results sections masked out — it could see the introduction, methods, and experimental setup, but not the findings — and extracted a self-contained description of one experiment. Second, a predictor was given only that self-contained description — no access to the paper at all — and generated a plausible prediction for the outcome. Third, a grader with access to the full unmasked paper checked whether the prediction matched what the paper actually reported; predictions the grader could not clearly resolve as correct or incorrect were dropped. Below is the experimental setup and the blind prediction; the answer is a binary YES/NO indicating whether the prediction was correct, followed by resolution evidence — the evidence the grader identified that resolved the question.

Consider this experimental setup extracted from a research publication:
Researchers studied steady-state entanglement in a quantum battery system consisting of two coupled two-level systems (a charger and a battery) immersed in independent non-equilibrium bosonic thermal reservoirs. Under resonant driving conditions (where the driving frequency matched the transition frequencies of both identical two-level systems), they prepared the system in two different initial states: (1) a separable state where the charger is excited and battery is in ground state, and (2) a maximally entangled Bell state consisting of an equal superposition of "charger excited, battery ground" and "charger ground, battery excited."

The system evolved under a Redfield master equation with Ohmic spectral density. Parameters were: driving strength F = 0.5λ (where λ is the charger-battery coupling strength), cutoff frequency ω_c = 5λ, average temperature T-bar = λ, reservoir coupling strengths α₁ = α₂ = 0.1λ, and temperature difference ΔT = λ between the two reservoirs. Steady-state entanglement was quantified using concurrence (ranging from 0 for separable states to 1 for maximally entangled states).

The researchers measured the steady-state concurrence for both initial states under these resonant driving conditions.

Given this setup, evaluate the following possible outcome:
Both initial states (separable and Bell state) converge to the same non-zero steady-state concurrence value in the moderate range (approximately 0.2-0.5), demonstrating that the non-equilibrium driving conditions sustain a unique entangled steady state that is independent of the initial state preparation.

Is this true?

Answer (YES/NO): NO